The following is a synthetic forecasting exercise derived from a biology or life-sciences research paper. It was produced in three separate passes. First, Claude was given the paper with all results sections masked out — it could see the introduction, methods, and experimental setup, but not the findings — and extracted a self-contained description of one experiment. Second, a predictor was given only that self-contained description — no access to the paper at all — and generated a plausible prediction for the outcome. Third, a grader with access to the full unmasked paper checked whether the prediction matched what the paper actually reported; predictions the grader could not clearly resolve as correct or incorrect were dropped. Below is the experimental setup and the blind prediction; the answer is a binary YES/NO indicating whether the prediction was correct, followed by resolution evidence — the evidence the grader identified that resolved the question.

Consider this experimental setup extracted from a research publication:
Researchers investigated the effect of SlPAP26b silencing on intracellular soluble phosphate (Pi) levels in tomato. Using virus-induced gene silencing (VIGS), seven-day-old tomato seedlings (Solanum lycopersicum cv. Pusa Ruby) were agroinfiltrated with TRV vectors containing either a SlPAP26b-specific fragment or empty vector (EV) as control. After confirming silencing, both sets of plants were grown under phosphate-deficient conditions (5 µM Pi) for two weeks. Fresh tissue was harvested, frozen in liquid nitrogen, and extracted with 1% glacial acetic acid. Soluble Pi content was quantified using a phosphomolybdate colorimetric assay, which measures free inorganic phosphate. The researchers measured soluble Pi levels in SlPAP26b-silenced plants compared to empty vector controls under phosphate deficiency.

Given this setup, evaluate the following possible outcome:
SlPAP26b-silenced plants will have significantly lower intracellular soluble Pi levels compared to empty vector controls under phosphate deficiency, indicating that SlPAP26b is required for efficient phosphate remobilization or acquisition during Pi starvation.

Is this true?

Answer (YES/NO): YES